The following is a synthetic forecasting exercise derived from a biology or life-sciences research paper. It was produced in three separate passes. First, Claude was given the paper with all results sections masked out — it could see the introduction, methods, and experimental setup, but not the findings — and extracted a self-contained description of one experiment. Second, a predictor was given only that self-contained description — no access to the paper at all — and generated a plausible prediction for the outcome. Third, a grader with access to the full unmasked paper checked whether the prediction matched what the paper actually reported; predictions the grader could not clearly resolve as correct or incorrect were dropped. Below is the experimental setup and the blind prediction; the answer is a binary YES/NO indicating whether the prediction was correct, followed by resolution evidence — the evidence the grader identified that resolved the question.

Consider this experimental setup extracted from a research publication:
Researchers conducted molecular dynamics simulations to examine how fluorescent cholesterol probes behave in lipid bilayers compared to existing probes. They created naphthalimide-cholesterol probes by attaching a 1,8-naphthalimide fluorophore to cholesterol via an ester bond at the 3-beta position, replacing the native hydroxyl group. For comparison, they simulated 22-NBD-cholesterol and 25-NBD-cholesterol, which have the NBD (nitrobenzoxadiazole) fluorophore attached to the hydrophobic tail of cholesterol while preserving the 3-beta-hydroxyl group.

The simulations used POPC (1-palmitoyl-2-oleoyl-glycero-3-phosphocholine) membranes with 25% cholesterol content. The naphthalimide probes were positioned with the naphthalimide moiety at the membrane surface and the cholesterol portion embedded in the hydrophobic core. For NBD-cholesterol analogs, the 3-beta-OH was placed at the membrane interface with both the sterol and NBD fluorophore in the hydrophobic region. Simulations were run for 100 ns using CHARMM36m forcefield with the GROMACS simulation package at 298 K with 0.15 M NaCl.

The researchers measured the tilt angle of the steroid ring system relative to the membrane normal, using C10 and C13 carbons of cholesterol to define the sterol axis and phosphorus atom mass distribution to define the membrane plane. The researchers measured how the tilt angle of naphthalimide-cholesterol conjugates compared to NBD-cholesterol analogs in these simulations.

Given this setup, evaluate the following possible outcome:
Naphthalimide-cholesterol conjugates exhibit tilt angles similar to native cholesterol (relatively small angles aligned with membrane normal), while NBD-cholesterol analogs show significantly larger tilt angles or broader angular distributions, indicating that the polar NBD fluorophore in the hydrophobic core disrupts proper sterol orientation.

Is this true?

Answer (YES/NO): NO